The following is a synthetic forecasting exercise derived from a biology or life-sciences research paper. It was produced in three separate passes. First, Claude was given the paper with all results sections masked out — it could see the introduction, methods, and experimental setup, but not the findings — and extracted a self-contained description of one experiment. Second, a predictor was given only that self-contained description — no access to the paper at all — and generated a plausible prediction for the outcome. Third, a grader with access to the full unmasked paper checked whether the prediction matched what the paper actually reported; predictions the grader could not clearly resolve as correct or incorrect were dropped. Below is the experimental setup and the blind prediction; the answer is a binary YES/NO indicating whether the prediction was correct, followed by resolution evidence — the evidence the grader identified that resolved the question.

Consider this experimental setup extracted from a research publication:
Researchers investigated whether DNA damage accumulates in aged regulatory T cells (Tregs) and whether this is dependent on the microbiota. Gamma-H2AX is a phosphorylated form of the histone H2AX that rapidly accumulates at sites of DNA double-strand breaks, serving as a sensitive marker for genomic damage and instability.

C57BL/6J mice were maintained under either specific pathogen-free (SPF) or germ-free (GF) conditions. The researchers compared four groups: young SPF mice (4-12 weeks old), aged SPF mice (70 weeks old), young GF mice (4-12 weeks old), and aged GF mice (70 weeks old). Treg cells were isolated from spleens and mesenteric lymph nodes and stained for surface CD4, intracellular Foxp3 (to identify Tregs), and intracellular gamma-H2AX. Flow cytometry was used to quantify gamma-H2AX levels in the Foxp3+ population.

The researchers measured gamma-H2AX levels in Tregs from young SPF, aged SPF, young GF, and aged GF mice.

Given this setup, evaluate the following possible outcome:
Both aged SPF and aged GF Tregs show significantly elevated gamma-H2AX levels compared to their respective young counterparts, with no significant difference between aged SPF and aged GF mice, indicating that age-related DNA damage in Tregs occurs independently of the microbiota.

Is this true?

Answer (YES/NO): NO